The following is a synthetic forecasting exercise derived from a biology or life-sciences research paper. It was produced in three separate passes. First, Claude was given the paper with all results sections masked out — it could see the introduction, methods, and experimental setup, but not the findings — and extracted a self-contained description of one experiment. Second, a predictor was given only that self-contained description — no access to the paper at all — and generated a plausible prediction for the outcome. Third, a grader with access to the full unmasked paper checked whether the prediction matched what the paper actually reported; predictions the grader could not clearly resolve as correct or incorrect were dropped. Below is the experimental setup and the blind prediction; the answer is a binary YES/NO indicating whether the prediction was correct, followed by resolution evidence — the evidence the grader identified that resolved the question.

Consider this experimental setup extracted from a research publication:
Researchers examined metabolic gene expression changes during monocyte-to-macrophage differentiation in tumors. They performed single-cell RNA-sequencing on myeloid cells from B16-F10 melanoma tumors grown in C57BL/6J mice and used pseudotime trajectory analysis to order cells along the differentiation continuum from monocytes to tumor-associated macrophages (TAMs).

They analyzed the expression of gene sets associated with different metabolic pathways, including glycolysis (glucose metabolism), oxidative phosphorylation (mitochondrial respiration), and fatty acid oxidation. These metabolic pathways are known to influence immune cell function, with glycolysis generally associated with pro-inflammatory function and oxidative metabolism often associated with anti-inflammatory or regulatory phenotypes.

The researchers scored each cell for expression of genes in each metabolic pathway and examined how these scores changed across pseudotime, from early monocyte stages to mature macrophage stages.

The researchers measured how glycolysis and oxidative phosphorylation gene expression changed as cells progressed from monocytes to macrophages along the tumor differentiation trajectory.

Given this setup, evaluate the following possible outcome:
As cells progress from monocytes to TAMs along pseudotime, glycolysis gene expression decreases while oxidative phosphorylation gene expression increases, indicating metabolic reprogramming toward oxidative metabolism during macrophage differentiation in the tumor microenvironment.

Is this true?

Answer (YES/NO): NO